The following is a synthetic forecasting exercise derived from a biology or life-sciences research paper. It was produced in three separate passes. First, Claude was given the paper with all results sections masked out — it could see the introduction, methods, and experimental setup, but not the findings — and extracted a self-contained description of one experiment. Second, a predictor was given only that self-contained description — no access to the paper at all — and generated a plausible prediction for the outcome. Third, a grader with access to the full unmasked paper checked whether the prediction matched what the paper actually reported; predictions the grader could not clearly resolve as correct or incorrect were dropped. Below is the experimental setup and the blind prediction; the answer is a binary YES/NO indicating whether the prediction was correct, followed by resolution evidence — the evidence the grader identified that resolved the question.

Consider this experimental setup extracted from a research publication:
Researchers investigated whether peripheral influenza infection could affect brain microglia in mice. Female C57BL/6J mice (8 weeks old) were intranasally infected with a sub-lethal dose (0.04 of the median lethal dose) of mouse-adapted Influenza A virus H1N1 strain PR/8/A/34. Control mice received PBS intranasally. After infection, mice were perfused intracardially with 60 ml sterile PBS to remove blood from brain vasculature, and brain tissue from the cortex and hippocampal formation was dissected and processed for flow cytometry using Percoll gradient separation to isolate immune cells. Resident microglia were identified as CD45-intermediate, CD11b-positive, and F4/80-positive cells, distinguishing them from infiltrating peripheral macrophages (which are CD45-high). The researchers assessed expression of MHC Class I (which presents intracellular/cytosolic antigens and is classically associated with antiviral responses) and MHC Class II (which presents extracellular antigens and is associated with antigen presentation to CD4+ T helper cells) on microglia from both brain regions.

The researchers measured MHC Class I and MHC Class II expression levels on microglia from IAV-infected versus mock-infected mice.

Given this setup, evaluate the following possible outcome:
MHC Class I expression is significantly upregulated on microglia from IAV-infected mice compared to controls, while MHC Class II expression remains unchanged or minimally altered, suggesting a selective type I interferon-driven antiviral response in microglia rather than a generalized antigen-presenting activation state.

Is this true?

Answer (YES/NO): NO